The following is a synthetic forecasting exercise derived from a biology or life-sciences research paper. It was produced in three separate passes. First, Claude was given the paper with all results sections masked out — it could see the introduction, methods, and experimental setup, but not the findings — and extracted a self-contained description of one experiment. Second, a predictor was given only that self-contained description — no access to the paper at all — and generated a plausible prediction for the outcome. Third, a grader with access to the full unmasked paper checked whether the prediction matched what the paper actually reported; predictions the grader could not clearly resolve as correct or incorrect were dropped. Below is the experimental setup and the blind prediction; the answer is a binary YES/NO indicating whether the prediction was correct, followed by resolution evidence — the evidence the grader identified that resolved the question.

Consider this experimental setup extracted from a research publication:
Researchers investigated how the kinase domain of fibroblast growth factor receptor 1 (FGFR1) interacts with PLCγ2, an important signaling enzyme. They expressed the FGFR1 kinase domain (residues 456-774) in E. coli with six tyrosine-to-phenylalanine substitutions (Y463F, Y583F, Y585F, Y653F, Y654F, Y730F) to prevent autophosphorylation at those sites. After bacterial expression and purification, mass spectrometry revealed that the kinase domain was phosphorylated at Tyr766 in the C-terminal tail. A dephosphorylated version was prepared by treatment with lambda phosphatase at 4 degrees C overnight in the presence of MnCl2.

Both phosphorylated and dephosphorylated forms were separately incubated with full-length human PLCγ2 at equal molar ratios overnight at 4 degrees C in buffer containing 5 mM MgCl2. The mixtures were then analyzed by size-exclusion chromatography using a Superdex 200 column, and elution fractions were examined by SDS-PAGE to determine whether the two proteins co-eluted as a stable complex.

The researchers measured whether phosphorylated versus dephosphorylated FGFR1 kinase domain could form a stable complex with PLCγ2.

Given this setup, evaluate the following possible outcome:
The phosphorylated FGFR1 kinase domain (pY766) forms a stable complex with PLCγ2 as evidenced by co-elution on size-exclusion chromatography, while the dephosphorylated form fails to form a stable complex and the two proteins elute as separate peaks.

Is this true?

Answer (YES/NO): YES